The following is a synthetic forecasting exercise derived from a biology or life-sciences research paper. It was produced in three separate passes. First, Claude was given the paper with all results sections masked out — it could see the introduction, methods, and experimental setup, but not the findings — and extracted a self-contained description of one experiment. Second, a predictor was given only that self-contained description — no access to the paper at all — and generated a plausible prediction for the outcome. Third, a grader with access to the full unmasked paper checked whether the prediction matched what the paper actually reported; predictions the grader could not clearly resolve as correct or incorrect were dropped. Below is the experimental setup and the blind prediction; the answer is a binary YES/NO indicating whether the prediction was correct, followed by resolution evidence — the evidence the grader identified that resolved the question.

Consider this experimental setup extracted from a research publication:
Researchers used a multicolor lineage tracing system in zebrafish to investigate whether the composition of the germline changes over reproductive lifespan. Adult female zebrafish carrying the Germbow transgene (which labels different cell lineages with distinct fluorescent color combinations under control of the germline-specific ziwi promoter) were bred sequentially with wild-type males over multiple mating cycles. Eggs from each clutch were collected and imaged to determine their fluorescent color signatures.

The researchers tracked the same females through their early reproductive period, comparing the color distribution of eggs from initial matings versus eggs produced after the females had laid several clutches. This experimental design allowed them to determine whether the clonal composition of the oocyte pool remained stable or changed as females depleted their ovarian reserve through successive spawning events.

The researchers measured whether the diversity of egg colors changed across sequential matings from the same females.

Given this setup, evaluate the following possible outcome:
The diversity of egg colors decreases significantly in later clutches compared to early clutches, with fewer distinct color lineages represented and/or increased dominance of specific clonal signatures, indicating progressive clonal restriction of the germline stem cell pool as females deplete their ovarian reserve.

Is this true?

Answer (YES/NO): NO